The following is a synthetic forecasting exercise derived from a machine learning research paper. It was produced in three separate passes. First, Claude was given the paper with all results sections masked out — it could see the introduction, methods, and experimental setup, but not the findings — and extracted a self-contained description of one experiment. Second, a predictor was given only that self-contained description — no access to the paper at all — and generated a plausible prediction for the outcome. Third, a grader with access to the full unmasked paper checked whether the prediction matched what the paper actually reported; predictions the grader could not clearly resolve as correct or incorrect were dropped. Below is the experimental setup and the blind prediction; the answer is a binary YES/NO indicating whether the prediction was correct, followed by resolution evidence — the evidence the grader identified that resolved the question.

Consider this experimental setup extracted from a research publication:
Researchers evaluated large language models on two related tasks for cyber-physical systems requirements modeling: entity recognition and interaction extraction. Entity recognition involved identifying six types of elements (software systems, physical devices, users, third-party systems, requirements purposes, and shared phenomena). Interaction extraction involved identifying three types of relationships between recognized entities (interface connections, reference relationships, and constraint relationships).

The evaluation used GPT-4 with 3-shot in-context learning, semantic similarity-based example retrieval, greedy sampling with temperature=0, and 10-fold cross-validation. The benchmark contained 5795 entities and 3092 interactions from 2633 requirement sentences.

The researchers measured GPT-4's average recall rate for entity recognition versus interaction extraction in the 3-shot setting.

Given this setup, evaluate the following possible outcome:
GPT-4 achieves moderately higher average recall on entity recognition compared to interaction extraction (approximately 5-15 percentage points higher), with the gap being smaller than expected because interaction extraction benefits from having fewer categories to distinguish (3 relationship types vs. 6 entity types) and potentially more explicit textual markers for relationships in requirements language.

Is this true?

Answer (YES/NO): NO